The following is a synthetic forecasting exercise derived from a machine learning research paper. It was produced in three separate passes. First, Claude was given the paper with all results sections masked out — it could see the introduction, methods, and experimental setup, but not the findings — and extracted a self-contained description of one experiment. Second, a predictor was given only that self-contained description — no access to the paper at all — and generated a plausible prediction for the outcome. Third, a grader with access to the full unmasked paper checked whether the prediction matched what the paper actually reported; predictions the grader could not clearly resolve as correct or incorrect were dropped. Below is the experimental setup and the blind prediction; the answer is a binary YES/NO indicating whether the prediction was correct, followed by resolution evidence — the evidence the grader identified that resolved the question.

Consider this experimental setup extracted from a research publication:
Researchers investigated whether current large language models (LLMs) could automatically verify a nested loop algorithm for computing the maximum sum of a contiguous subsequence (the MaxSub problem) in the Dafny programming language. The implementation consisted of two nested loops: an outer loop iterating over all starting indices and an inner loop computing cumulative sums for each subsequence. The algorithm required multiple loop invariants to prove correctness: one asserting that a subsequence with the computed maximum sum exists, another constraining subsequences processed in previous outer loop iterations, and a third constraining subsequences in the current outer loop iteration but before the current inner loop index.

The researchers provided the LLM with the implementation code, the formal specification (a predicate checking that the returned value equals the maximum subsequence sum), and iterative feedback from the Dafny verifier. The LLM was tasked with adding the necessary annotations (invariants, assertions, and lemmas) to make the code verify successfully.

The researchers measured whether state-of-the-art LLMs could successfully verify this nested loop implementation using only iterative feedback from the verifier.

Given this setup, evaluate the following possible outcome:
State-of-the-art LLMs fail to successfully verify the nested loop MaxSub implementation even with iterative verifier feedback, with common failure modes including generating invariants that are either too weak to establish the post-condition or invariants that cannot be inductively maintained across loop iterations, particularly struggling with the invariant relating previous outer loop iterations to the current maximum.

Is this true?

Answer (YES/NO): NO